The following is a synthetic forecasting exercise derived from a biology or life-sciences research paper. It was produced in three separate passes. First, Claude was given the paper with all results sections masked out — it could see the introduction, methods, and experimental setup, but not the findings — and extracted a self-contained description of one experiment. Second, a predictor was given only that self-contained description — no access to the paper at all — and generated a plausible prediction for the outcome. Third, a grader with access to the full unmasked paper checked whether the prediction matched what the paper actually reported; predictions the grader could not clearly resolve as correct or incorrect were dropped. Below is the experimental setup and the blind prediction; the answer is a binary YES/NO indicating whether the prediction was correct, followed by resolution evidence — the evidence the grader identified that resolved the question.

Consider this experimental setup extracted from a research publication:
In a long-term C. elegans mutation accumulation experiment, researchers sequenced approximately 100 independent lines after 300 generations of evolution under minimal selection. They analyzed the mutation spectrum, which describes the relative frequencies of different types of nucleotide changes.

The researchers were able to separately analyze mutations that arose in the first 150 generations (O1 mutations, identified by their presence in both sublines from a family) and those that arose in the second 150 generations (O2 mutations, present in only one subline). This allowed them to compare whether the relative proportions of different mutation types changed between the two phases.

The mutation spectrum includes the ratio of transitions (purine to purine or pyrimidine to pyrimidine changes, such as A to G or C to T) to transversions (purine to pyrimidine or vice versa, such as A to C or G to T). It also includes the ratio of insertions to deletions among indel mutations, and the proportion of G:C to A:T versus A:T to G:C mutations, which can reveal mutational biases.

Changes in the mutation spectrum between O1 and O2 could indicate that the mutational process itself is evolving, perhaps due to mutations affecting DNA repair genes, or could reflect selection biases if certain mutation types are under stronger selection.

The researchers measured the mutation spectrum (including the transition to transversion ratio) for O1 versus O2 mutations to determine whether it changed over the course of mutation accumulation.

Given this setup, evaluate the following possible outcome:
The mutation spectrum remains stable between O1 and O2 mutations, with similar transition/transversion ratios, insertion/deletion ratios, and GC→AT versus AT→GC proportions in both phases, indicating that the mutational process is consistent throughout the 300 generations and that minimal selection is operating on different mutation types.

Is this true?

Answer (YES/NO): NO